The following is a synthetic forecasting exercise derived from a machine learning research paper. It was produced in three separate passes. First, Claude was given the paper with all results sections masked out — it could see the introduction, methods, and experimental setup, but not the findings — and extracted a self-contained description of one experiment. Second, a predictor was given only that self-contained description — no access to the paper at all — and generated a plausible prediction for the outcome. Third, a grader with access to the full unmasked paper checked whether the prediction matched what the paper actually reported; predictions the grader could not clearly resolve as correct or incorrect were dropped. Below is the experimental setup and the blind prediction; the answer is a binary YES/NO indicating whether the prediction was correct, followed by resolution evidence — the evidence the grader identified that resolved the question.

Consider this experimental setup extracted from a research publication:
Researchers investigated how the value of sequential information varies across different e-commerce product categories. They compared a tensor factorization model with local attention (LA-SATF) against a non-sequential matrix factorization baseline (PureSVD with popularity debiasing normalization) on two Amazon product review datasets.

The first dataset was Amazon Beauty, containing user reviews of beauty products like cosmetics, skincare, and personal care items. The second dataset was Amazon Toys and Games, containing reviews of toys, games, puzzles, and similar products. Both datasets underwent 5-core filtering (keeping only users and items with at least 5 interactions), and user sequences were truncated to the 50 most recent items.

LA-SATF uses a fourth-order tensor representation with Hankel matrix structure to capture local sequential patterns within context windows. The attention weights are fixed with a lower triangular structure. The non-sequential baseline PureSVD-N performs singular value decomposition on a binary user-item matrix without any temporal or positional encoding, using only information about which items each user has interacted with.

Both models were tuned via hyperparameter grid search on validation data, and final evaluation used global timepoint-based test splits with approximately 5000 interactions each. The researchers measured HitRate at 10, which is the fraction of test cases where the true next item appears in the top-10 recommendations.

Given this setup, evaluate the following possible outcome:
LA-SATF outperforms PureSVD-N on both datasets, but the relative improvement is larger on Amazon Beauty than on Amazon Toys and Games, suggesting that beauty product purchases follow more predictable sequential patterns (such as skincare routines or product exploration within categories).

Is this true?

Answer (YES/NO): NO